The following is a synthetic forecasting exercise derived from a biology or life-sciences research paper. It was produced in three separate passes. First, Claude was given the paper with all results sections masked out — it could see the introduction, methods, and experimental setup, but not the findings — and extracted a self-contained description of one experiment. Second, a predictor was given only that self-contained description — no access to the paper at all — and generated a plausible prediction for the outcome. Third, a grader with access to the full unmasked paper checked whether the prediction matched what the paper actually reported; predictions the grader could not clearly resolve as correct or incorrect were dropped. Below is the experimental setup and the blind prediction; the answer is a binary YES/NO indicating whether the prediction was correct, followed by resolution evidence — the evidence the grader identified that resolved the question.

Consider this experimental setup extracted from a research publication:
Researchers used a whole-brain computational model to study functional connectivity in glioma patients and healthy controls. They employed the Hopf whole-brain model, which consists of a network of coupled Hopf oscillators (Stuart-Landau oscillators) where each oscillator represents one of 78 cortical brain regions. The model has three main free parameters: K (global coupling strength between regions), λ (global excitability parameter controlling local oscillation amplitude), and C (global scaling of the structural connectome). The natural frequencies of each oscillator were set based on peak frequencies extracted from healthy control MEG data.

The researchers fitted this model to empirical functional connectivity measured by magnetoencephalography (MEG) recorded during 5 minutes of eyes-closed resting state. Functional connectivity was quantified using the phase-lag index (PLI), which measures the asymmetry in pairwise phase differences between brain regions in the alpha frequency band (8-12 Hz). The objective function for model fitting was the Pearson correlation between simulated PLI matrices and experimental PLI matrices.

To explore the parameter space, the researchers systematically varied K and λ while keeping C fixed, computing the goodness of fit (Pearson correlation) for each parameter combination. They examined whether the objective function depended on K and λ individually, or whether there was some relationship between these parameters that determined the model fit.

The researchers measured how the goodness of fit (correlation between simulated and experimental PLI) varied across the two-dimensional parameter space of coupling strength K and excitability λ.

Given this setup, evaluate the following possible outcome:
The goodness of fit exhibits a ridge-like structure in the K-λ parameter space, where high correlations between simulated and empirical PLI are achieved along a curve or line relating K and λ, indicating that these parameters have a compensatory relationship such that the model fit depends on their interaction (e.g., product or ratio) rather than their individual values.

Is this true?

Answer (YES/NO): YES